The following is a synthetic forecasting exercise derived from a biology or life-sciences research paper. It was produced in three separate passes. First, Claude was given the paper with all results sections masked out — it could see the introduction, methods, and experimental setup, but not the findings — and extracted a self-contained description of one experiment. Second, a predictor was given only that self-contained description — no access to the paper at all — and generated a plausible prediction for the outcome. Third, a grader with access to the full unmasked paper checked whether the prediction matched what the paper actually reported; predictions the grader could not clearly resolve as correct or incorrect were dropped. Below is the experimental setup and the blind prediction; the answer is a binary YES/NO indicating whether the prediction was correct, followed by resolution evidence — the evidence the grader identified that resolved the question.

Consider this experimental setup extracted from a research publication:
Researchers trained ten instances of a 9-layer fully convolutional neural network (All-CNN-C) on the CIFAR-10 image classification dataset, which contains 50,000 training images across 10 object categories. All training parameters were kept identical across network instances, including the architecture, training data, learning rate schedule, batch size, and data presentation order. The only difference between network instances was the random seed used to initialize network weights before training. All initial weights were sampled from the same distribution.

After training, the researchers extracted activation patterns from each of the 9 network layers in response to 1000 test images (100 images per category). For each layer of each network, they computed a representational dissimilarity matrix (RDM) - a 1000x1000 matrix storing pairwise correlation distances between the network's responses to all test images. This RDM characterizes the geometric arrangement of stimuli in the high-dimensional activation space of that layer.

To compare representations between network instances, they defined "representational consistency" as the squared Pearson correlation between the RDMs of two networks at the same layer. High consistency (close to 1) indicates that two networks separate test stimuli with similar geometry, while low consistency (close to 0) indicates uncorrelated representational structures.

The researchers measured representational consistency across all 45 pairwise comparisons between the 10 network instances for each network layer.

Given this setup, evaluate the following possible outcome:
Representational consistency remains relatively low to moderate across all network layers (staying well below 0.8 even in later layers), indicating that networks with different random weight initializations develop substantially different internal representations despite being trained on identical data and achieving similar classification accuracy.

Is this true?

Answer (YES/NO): NO